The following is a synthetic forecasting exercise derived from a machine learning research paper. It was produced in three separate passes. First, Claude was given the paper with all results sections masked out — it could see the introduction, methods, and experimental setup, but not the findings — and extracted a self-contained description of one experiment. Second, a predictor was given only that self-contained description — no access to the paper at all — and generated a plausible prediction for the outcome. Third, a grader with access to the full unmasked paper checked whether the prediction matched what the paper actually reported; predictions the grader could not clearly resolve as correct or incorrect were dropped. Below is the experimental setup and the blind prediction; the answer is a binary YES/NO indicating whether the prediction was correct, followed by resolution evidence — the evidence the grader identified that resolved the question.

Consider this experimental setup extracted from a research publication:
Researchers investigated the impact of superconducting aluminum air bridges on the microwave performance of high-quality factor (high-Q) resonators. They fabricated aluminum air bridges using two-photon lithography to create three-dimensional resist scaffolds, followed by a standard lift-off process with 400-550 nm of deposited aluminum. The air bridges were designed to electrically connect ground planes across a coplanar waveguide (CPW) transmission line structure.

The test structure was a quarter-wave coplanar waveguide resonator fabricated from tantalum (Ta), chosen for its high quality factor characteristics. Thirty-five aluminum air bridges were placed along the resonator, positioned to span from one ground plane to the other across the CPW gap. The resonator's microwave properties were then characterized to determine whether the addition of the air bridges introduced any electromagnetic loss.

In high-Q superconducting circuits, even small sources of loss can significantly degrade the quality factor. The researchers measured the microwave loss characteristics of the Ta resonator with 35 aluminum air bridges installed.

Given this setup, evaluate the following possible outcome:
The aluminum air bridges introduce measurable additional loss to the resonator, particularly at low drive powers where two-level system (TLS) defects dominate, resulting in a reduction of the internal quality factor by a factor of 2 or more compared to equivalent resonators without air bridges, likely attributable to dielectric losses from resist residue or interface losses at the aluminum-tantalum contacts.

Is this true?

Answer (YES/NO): NO